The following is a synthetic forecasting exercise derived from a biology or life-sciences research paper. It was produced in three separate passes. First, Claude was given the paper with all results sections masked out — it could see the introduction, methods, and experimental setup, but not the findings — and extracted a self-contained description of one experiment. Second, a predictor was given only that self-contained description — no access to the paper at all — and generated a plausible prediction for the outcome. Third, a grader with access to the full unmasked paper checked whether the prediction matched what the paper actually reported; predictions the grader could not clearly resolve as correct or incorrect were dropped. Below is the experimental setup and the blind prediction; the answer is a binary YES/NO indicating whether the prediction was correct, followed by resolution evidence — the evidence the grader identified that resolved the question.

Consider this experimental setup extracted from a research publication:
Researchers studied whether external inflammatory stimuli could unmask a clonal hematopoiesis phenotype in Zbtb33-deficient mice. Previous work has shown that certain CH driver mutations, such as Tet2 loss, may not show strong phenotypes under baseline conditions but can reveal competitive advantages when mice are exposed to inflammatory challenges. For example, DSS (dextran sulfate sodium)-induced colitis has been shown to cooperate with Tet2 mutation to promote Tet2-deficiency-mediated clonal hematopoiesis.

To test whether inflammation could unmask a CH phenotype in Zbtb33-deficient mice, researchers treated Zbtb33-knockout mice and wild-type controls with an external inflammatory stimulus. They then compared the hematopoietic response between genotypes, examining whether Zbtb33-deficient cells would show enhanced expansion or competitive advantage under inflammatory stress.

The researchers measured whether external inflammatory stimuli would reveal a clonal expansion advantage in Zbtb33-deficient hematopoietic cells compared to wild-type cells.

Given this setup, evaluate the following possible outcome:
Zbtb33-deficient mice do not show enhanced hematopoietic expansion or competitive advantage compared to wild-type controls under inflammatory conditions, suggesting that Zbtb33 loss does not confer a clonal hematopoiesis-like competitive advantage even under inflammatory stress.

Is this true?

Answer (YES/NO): YES